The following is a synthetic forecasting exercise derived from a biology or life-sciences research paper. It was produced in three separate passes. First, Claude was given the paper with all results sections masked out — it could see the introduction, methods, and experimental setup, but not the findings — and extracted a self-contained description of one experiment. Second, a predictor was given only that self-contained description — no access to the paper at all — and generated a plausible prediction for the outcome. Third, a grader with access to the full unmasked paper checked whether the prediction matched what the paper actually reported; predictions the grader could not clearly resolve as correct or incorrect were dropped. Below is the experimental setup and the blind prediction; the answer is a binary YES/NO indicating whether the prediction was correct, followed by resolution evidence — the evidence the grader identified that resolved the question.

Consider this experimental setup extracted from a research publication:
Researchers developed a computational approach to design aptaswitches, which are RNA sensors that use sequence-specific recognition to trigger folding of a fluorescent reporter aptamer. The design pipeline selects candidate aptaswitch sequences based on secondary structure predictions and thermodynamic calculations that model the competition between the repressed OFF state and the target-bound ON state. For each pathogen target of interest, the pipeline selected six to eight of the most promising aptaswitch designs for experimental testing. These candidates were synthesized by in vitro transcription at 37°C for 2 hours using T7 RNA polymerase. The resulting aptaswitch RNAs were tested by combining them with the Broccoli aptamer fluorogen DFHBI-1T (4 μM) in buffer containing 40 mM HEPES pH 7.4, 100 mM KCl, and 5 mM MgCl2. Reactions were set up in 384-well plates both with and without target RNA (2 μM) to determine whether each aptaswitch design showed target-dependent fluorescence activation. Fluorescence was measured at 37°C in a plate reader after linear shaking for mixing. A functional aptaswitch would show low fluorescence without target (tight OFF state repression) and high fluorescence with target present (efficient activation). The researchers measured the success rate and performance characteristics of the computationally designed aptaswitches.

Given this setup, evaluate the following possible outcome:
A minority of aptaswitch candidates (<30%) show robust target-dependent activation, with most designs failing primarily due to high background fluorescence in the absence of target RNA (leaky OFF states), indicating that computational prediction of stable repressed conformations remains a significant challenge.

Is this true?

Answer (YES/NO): NO